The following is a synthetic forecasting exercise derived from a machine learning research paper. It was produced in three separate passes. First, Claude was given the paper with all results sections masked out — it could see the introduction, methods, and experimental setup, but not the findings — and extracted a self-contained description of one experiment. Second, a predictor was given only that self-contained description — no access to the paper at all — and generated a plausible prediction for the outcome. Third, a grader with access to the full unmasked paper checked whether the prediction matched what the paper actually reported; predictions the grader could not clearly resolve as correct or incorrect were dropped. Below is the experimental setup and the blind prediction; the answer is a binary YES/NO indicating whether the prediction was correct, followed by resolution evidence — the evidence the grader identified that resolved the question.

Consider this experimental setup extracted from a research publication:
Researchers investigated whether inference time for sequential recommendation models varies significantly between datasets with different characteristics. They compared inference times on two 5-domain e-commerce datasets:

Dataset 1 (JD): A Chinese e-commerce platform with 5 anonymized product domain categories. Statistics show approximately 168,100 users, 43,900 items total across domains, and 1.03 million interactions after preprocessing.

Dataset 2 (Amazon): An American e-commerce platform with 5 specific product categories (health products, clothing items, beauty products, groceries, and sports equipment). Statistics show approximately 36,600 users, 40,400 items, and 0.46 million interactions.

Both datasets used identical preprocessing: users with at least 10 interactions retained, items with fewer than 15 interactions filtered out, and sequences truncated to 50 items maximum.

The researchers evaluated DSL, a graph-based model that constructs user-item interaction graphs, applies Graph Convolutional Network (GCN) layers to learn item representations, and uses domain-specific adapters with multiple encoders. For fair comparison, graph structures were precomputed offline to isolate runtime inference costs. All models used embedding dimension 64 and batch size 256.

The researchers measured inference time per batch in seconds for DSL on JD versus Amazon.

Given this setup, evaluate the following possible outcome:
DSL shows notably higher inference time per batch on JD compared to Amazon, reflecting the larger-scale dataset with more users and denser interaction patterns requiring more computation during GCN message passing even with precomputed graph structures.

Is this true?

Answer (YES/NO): YES